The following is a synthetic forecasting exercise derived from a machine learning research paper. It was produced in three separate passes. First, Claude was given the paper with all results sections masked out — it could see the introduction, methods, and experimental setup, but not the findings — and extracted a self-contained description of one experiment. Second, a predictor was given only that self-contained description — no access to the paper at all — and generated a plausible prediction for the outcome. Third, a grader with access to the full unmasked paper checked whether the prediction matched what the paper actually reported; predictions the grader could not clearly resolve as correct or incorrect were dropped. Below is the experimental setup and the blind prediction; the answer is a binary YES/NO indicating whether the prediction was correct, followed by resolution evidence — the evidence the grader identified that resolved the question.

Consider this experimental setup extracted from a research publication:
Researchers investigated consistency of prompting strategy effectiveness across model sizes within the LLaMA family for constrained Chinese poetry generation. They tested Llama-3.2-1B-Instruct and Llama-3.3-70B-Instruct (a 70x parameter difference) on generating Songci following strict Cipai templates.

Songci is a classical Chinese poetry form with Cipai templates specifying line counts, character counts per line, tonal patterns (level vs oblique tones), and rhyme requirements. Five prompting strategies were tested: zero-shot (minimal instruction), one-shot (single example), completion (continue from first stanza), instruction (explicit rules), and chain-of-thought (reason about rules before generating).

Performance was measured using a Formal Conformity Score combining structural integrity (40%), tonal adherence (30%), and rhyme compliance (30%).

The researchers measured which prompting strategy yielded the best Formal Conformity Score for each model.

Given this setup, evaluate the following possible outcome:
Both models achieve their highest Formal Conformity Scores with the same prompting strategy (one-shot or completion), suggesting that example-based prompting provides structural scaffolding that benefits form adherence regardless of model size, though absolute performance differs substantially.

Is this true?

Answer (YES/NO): NO